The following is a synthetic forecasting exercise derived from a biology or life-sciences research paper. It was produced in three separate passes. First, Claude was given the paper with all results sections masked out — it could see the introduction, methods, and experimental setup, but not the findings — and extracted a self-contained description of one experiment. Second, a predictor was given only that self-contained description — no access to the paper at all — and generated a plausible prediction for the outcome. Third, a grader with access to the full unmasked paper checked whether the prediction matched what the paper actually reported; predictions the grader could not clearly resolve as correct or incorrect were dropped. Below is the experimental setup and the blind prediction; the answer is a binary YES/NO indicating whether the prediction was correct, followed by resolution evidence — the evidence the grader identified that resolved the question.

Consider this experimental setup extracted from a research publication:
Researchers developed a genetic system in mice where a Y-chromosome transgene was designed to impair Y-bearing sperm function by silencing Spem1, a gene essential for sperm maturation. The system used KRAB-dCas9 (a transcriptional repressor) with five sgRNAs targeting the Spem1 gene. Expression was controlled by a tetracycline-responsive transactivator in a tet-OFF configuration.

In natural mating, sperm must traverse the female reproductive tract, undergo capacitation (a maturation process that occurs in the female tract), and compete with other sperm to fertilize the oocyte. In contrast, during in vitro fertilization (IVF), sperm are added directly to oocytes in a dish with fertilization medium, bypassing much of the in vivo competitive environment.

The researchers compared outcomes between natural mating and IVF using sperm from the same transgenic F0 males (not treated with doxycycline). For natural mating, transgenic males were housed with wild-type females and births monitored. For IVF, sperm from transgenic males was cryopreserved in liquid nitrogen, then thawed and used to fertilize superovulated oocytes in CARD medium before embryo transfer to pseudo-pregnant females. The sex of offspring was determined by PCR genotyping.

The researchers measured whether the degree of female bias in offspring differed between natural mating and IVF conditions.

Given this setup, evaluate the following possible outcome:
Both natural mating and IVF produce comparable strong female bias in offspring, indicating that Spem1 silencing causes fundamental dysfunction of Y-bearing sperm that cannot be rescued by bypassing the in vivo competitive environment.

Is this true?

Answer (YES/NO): NO